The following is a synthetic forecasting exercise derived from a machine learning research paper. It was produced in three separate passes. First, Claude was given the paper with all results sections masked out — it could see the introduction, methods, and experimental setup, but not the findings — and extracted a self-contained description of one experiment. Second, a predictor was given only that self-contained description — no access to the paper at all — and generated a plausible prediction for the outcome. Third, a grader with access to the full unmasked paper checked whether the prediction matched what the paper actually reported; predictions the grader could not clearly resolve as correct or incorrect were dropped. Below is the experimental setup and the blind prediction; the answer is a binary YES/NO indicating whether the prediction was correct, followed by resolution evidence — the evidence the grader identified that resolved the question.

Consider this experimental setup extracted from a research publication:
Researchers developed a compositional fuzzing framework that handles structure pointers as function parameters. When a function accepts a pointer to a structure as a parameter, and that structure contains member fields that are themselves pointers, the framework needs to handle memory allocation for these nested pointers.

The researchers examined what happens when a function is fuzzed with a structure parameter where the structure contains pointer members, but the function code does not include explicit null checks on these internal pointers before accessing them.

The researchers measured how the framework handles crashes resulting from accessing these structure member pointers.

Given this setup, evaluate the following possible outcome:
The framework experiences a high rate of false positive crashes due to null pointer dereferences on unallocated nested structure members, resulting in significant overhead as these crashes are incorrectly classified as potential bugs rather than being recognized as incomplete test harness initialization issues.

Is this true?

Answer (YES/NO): NO